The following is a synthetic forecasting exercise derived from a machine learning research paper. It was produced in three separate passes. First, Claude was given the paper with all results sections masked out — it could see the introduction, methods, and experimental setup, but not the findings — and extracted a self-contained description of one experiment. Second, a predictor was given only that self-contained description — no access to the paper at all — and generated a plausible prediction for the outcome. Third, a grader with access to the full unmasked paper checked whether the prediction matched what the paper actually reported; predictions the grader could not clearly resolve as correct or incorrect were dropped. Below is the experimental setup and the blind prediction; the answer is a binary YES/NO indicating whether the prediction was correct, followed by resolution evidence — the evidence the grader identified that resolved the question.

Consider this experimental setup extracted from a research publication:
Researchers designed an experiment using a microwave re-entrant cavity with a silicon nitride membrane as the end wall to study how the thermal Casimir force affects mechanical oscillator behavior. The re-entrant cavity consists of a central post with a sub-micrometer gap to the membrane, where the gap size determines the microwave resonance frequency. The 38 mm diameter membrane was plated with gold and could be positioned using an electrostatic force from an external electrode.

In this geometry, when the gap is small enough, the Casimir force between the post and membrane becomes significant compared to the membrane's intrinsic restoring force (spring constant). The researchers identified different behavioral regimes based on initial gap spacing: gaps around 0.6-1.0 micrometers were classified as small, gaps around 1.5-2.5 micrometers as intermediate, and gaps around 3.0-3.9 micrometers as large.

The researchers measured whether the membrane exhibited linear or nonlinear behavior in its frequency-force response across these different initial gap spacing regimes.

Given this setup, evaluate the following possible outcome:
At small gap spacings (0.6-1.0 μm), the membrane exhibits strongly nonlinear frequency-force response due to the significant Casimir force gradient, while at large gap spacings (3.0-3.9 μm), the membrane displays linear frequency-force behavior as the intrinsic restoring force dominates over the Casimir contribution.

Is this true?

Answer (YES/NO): NO